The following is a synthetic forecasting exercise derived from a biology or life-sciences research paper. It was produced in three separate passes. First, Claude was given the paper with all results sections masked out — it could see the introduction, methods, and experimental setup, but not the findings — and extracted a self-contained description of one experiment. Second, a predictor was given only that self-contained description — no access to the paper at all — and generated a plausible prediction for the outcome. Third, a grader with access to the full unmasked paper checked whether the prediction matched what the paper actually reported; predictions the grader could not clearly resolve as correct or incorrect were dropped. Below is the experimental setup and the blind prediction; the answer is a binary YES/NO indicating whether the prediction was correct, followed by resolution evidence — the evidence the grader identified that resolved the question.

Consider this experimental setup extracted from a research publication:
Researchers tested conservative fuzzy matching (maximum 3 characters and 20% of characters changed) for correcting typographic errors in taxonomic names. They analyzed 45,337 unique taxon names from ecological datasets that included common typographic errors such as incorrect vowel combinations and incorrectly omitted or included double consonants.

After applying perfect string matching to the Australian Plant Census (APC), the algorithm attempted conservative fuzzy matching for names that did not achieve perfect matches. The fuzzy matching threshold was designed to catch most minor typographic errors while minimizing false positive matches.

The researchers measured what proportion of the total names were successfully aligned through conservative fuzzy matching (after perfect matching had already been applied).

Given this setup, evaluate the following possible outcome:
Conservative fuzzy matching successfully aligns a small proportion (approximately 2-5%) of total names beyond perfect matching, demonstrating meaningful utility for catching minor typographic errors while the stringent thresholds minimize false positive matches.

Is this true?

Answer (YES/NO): NO